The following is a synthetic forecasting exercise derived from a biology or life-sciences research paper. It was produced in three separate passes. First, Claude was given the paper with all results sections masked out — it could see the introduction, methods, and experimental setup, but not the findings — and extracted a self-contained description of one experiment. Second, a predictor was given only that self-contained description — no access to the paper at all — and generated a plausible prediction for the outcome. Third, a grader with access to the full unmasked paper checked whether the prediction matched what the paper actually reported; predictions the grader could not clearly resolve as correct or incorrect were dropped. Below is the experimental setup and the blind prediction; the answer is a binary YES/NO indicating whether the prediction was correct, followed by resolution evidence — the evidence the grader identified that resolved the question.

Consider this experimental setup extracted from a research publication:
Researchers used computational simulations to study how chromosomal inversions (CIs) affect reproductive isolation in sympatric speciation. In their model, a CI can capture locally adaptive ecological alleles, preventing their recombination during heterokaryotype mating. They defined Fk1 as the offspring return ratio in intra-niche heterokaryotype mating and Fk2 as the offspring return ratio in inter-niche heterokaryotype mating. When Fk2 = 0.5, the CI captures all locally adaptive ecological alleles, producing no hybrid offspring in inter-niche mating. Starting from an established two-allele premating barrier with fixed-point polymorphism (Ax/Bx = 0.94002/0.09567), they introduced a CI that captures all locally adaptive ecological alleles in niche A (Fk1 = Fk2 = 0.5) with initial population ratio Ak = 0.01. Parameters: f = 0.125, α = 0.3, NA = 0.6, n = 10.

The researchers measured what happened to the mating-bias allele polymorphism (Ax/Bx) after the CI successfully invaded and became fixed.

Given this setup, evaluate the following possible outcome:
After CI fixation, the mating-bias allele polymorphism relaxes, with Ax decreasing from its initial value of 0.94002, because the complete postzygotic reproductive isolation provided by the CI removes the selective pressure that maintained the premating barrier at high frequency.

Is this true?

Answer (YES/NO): NO